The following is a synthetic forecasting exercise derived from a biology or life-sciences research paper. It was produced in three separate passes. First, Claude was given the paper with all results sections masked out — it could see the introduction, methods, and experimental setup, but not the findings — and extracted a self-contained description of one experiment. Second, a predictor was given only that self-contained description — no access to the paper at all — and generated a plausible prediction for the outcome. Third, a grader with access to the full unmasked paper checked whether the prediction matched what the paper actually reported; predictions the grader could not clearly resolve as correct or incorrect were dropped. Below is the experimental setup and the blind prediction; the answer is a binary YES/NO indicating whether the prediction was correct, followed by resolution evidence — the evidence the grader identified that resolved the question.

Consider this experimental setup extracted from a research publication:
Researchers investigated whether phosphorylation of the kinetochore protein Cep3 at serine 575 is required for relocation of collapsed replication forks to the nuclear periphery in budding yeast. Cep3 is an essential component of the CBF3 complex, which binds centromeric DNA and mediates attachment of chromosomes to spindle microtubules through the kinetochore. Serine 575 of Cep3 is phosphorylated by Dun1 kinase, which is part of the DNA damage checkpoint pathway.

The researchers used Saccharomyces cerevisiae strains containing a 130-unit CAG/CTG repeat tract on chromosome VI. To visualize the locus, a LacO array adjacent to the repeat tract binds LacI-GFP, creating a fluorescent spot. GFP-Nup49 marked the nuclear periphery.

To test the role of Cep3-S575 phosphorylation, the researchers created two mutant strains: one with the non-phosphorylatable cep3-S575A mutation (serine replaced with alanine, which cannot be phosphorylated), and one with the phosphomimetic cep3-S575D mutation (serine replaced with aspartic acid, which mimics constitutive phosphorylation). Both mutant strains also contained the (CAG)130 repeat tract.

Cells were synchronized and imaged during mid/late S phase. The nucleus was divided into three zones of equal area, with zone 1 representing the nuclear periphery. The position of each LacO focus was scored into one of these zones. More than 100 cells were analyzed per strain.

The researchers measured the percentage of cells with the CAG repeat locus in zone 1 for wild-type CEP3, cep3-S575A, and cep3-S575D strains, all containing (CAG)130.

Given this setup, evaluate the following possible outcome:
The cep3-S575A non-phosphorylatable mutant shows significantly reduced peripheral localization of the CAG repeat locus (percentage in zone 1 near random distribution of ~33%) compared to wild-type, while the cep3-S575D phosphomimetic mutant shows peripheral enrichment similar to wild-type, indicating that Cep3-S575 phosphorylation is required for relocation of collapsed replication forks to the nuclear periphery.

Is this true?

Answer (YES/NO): YES